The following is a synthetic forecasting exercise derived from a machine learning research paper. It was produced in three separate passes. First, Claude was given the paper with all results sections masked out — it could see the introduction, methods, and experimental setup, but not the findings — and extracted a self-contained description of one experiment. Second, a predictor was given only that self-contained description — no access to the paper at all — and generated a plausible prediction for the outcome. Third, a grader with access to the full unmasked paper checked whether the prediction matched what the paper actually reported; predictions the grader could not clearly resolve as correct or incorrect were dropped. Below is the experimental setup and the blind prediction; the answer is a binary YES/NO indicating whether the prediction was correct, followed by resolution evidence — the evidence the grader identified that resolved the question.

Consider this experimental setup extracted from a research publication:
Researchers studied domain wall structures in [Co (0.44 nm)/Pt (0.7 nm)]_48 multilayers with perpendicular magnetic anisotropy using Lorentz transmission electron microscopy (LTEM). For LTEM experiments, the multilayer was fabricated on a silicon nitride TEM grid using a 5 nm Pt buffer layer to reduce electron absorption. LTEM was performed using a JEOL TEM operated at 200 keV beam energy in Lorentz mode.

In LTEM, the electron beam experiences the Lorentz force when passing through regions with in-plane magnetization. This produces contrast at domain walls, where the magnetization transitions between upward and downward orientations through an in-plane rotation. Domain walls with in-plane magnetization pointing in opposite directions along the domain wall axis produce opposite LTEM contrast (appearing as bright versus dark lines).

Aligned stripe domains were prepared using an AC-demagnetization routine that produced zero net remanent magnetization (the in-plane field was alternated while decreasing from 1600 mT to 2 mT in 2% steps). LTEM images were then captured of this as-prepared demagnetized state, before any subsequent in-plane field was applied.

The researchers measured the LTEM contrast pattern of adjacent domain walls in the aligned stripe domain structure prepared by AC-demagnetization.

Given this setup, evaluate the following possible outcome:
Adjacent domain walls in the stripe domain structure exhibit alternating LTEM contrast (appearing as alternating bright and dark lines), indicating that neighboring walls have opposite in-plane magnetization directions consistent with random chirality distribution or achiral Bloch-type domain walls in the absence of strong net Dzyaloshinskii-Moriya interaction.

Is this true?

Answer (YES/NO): NO